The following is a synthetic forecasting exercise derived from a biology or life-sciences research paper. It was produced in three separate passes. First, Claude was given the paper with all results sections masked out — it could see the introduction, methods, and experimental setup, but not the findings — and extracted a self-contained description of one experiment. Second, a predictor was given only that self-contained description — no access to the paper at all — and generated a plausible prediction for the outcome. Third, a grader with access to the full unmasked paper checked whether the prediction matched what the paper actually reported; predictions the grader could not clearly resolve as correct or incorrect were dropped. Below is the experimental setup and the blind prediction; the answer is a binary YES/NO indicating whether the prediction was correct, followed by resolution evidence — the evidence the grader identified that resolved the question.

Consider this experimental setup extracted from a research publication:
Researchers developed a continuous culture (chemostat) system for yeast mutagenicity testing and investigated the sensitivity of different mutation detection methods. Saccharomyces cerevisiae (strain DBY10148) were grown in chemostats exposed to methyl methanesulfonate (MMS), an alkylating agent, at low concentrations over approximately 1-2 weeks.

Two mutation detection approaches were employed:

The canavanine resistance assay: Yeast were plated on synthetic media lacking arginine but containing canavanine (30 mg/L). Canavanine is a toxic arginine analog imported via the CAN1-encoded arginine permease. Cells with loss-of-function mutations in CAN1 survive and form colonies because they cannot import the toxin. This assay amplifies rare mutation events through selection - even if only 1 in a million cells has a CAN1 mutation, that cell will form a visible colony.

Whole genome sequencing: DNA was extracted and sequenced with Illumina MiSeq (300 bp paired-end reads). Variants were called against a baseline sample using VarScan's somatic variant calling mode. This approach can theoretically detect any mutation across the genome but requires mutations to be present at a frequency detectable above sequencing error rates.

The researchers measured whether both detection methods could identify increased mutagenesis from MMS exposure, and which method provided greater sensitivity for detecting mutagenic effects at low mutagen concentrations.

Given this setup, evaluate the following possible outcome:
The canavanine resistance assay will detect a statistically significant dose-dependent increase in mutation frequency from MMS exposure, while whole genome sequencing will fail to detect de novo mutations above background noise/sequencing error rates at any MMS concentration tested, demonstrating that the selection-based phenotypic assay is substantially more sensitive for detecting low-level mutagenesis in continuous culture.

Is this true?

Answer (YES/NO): NO